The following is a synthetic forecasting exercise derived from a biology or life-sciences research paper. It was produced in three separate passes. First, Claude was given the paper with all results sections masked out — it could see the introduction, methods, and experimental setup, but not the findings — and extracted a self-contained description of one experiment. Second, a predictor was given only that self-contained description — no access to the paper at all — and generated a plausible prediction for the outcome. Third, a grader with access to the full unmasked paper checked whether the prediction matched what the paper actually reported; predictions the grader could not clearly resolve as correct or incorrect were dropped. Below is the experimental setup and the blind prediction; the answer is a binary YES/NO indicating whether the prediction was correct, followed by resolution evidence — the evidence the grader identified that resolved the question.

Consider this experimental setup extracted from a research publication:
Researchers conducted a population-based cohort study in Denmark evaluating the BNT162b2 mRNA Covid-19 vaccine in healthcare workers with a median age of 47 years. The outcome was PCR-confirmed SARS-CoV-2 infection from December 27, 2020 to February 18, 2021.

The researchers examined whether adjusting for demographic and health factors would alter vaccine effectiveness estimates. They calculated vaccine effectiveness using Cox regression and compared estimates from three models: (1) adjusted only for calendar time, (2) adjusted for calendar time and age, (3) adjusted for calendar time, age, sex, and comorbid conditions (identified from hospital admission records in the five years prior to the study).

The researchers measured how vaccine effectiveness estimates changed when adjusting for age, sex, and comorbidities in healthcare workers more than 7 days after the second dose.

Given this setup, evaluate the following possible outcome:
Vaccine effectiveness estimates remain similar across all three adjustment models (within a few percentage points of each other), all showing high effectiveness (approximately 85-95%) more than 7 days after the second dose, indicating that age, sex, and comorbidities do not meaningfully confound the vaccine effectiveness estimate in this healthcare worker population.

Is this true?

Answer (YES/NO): YES